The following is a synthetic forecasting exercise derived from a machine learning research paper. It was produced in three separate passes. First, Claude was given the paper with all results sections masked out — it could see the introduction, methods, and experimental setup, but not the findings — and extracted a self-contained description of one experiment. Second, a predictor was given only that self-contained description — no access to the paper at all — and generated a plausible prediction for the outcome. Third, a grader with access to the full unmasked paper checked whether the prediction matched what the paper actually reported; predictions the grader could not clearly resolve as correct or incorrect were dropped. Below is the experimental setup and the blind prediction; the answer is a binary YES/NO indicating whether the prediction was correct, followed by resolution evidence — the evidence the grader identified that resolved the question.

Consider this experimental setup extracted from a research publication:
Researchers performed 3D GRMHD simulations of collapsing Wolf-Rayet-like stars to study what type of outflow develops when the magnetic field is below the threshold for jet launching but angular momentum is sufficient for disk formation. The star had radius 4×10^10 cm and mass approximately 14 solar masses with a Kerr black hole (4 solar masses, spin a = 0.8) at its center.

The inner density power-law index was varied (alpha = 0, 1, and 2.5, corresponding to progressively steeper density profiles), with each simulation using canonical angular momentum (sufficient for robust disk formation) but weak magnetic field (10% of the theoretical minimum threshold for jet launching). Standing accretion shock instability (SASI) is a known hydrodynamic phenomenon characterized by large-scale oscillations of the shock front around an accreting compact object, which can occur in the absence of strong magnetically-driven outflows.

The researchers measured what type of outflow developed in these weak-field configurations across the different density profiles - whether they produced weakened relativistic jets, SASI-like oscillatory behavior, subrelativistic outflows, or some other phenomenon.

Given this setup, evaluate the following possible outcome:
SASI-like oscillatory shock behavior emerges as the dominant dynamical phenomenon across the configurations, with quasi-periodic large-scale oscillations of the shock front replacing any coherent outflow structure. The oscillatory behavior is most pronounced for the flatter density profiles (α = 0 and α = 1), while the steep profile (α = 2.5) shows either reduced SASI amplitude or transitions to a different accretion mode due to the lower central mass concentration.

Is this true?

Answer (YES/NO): NO